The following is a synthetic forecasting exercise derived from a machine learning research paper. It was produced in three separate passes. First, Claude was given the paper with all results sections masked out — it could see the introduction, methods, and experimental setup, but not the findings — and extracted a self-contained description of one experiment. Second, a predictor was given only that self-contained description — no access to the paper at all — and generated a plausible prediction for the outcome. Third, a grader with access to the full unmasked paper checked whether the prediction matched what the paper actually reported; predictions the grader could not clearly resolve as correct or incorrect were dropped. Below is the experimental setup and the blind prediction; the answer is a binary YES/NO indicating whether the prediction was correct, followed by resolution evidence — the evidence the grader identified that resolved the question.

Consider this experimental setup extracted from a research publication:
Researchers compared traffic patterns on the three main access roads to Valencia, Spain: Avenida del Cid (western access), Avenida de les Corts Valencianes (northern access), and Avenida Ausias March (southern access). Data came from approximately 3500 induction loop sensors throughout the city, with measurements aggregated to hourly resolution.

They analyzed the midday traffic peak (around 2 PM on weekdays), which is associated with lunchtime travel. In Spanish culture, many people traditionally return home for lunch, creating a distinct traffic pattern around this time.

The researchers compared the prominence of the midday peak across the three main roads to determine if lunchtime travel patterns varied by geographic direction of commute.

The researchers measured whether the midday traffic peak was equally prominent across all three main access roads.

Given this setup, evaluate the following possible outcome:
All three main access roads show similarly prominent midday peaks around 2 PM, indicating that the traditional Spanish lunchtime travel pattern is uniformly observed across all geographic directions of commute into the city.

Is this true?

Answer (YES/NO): NO